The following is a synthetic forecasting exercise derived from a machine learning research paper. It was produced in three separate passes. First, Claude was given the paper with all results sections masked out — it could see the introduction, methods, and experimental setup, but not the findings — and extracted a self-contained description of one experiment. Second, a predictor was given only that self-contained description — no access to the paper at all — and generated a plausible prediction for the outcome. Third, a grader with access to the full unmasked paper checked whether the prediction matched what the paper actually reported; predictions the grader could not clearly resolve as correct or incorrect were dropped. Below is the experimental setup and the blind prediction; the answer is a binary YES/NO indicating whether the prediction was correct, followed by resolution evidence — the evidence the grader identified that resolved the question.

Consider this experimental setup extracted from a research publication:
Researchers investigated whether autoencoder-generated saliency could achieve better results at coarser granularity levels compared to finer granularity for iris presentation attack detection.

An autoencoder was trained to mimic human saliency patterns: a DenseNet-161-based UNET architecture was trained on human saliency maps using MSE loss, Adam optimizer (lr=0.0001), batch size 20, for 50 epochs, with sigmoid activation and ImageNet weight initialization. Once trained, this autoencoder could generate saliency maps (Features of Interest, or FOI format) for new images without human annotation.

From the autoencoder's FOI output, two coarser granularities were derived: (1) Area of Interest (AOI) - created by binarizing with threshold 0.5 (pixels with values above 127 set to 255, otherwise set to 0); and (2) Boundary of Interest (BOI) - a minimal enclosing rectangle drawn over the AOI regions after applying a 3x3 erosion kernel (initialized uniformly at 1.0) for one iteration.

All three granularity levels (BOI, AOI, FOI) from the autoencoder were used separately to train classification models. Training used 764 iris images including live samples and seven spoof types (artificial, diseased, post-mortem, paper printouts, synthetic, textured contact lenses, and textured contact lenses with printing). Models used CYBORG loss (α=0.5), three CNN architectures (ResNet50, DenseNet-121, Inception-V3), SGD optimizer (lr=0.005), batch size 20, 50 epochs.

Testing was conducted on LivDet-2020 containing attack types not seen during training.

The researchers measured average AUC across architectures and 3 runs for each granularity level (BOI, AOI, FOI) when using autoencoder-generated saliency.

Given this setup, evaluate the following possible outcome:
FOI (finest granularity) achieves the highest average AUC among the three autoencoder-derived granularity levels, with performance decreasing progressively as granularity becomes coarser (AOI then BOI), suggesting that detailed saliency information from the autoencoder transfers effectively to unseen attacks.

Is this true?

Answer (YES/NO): NO